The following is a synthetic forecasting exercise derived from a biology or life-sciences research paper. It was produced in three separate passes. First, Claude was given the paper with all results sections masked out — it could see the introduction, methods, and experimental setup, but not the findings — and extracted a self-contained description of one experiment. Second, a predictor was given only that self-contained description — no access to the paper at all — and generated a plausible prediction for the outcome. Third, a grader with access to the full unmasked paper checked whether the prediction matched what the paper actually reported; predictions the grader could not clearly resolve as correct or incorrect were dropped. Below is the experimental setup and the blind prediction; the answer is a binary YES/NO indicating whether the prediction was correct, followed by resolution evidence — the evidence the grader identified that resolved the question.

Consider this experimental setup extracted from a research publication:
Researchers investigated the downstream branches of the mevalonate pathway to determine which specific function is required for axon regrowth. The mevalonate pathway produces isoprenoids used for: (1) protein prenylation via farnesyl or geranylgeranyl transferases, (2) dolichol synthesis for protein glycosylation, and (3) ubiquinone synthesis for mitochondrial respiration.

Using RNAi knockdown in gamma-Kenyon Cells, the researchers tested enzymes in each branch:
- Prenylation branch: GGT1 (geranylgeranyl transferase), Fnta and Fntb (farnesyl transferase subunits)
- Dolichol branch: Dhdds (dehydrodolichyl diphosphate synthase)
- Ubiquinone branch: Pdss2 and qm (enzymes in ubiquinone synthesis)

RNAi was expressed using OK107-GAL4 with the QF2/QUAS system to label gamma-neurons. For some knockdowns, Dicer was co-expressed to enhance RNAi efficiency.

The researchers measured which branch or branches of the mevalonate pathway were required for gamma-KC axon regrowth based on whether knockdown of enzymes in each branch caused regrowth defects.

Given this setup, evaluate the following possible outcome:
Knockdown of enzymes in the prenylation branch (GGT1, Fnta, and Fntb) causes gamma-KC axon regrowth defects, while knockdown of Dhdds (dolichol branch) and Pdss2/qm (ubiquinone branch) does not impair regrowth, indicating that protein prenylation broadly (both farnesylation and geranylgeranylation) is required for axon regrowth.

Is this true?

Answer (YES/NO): NO